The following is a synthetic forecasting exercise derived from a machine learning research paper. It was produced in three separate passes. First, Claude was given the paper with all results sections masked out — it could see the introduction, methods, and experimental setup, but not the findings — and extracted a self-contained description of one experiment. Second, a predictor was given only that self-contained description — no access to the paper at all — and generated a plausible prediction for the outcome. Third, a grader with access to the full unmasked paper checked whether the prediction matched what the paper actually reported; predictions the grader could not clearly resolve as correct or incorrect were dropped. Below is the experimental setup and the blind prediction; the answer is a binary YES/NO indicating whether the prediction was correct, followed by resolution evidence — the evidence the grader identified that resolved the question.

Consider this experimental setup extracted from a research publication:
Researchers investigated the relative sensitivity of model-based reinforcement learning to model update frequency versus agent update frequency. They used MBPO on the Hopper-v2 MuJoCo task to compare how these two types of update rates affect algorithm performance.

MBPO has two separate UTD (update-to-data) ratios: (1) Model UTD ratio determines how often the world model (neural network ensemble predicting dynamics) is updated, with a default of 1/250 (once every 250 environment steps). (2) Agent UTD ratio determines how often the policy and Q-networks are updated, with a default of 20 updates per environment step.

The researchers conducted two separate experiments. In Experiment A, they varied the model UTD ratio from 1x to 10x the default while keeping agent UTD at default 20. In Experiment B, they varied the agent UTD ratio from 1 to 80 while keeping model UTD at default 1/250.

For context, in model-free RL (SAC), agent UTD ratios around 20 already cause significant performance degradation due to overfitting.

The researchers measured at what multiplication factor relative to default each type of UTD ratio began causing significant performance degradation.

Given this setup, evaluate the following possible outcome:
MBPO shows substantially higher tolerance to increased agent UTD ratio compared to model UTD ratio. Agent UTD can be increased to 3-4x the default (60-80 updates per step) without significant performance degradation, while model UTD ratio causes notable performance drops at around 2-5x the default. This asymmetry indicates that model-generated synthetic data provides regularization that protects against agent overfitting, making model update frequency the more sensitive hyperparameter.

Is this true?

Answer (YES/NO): NO